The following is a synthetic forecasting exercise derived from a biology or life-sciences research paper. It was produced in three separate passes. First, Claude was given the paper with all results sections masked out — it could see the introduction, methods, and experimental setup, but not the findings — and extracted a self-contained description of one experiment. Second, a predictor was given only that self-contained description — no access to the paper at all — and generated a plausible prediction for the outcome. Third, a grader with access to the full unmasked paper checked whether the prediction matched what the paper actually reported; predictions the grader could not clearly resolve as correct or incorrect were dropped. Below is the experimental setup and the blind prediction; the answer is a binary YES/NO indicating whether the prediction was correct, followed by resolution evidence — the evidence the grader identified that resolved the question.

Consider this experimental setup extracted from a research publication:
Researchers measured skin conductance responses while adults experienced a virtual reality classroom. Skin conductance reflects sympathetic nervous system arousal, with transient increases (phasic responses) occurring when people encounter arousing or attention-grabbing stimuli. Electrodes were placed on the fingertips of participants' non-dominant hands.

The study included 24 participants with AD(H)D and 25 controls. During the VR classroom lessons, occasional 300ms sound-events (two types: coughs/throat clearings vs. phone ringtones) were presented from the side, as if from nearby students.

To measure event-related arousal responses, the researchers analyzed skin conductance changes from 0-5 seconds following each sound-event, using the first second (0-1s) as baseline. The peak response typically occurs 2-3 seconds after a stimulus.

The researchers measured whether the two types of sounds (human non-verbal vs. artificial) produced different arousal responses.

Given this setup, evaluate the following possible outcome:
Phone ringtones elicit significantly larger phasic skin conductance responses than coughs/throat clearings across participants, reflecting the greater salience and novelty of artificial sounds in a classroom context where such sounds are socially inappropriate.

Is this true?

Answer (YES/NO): YES